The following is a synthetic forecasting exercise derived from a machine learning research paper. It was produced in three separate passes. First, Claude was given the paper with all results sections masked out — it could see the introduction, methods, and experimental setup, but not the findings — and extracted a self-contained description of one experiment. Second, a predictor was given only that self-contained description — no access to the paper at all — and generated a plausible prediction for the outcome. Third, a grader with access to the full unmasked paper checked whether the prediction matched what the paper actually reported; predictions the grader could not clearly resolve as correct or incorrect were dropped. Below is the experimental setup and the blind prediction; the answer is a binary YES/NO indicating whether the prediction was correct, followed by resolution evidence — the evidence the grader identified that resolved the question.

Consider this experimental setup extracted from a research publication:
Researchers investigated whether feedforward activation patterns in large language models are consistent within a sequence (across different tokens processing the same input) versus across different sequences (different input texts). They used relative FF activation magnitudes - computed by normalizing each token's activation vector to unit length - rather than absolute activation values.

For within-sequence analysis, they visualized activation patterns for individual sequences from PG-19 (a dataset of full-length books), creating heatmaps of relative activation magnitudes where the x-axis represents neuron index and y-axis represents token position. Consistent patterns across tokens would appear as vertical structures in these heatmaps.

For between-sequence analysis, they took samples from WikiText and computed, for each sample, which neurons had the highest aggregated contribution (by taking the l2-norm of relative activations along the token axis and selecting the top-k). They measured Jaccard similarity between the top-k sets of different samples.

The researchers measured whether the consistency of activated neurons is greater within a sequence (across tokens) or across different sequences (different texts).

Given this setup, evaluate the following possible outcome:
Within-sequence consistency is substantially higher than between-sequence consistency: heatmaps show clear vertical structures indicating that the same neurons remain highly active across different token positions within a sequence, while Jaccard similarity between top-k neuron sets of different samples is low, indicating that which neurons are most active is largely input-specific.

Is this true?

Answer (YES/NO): YES